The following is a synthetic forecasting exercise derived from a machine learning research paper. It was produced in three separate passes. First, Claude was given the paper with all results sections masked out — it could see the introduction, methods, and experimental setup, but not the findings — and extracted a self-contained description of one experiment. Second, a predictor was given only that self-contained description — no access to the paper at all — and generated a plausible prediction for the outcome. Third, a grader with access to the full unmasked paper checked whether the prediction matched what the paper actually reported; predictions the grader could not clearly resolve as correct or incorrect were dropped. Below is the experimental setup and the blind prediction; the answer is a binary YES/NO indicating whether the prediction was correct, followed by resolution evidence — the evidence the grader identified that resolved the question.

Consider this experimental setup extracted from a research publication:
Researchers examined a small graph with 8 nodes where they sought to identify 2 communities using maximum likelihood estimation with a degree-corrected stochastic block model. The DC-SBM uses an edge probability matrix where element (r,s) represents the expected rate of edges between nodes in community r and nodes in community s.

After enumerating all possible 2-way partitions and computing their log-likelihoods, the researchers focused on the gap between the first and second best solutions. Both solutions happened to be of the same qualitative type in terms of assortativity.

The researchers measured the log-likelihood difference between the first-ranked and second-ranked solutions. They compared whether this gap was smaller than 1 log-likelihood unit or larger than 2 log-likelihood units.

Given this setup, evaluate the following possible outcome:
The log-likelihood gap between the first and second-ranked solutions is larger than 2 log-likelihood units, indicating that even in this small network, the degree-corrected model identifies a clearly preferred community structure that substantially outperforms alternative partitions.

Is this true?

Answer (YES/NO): YES